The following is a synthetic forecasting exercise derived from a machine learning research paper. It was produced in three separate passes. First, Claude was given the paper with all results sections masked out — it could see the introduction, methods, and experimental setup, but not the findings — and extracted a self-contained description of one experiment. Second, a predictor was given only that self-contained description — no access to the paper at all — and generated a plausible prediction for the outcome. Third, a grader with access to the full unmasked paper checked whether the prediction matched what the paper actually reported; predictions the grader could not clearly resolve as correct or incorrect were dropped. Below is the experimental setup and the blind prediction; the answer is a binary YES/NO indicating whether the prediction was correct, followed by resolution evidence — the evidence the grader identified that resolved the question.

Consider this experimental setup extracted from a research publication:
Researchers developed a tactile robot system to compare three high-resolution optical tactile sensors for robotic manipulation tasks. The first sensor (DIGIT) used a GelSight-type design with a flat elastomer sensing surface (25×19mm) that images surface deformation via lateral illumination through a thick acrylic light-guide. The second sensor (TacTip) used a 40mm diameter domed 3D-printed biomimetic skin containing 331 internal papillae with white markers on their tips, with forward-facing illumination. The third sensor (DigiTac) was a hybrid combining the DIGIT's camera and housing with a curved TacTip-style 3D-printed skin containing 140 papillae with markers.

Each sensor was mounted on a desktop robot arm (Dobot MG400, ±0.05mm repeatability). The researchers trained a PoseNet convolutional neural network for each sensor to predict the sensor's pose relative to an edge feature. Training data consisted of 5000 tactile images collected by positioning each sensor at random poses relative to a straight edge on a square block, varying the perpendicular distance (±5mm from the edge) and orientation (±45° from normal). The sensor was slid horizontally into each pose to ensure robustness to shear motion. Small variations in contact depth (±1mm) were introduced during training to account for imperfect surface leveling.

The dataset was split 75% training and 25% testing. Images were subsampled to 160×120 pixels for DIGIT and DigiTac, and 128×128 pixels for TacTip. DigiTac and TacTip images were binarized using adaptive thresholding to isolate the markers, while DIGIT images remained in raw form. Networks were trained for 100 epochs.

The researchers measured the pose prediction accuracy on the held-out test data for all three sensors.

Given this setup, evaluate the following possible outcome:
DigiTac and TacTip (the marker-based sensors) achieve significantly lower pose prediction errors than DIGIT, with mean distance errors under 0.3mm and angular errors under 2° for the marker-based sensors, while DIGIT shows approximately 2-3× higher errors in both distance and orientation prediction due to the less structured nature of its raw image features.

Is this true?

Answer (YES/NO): NO